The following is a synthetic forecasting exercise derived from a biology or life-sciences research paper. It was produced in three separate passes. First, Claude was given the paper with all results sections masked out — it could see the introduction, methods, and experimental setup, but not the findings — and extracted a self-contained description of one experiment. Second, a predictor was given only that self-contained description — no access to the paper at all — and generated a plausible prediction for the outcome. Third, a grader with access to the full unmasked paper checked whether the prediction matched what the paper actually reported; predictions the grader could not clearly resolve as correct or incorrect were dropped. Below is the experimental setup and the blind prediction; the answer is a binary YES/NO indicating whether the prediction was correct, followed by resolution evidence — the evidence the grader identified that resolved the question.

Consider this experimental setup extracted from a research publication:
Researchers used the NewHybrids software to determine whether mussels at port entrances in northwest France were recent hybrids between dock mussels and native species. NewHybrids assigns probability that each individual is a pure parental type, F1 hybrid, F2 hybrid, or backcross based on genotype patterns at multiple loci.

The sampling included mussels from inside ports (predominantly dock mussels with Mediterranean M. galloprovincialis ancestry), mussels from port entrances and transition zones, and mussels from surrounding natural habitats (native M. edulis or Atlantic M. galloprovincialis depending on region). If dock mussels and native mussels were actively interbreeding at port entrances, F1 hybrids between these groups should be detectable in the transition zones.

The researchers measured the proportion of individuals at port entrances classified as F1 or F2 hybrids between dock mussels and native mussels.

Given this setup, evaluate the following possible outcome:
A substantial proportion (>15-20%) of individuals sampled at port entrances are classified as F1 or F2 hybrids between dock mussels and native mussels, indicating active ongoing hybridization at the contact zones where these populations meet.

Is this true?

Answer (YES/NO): NO